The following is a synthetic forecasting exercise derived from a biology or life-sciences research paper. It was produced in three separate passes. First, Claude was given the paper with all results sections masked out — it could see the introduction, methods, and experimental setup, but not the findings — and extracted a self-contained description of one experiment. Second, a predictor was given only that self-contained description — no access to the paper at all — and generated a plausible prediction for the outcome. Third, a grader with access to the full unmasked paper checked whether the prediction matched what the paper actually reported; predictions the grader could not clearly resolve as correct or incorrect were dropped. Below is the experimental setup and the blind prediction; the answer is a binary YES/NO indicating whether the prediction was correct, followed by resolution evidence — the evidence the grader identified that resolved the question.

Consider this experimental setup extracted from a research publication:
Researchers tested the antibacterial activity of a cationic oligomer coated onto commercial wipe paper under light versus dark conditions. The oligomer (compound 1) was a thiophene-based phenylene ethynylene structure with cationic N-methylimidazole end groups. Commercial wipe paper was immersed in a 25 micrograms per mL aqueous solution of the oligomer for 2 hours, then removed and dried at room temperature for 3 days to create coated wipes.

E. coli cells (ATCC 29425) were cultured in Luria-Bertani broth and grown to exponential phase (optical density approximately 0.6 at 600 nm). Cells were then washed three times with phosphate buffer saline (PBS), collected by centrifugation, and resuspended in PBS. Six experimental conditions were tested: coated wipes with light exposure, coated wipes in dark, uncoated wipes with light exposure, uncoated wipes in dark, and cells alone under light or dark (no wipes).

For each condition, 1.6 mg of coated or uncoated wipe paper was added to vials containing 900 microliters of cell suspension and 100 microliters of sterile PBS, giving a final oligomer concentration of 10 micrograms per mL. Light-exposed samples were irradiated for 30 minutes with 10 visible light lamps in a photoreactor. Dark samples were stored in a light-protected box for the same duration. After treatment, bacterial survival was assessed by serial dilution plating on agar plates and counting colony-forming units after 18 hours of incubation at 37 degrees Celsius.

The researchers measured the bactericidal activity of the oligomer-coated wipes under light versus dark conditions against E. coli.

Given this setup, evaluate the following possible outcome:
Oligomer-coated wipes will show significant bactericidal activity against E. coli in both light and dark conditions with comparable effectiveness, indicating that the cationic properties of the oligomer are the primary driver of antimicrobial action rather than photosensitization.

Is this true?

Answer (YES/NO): NO